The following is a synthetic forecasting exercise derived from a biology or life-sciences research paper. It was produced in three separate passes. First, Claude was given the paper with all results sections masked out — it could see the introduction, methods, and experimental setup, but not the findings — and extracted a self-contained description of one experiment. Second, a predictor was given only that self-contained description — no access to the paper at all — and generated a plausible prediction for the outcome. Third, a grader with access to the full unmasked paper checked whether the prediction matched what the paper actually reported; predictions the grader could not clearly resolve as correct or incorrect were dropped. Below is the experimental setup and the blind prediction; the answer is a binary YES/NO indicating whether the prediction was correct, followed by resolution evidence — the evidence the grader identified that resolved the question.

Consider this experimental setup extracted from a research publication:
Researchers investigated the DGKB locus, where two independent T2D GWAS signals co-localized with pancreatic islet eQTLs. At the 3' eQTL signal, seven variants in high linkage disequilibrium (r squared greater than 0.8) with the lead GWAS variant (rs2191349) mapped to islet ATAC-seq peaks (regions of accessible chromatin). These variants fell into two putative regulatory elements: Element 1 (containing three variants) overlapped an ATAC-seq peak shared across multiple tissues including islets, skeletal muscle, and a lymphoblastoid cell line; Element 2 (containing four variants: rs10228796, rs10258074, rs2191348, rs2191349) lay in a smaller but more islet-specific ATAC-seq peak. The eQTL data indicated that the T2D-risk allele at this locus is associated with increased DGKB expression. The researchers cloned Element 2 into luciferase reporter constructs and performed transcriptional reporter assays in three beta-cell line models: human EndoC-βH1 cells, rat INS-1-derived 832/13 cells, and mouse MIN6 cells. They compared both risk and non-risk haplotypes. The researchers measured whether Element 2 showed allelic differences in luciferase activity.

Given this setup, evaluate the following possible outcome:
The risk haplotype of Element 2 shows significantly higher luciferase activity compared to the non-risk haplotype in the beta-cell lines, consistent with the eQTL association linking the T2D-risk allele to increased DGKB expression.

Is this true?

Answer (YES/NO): YES